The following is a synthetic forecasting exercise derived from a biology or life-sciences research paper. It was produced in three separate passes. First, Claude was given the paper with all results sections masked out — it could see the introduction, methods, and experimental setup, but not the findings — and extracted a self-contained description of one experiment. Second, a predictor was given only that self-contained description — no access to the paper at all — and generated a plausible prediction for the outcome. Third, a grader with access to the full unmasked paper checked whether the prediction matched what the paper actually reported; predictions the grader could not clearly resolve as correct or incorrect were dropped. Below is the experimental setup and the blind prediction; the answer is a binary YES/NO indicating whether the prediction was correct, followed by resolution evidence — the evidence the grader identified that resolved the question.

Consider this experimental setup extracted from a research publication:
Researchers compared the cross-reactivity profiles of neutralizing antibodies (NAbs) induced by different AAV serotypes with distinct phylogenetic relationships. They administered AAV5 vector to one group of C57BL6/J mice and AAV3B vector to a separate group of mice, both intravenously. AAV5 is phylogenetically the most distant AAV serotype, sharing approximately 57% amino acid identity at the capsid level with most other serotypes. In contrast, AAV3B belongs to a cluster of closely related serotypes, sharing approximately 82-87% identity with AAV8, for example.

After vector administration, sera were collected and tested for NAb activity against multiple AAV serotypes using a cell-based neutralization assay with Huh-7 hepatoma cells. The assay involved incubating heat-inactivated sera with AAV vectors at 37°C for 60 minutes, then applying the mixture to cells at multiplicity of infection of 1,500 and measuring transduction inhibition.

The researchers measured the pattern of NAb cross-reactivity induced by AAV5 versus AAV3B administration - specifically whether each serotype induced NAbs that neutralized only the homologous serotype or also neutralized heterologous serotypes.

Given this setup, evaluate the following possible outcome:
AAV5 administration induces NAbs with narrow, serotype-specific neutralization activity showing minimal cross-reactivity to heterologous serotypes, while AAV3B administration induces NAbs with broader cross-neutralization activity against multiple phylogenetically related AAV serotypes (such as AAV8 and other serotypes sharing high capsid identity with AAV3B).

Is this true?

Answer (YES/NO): YES